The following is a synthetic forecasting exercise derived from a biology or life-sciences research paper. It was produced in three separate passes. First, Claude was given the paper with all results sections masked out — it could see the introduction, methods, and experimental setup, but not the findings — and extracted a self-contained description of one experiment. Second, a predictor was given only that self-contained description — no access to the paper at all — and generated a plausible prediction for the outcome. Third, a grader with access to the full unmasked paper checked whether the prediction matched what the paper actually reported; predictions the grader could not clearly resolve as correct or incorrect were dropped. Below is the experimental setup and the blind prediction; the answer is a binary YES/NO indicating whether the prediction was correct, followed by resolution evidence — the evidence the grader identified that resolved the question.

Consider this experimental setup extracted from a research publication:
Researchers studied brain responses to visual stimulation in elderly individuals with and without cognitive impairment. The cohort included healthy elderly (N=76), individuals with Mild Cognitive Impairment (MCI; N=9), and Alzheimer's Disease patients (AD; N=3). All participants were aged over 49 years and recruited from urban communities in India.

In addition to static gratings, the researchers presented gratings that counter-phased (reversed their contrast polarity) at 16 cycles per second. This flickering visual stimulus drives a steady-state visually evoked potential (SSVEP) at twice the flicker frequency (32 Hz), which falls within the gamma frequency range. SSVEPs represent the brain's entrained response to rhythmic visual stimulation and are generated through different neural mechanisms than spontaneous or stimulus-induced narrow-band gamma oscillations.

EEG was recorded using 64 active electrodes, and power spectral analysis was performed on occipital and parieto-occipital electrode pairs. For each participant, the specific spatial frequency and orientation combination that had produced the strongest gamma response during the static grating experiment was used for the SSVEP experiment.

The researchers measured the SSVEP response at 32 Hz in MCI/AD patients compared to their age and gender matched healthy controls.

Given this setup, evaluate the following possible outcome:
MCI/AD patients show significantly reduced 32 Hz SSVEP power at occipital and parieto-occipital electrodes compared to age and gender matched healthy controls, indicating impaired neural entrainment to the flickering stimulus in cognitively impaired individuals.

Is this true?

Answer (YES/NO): NO